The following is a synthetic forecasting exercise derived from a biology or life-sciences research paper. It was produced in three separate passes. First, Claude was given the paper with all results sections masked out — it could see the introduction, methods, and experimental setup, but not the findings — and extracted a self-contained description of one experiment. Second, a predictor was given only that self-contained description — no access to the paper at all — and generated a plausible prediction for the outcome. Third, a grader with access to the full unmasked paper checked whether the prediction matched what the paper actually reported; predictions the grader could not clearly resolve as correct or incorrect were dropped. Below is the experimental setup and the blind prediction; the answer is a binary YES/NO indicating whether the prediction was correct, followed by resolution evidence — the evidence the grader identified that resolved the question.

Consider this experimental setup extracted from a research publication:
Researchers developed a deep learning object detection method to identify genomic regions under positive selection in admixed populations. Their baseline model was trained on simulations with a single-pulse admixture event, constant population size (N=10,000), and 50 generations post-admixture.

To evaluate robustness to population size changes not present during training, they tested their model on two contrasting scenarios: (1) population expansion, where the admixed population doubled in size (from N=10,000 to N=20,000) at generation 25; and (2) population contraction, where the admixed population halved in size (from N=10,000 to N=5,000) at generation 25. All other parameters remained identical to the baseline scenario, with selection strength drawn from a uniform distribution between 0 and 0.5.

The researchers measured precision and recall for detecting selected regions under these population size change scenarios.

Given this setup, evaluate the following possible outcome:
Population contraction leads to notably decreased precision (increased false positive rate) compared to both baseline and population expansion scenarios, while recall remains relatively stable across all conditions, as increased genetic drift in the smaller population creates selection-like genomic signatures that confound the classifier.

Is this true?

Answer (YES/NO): NO